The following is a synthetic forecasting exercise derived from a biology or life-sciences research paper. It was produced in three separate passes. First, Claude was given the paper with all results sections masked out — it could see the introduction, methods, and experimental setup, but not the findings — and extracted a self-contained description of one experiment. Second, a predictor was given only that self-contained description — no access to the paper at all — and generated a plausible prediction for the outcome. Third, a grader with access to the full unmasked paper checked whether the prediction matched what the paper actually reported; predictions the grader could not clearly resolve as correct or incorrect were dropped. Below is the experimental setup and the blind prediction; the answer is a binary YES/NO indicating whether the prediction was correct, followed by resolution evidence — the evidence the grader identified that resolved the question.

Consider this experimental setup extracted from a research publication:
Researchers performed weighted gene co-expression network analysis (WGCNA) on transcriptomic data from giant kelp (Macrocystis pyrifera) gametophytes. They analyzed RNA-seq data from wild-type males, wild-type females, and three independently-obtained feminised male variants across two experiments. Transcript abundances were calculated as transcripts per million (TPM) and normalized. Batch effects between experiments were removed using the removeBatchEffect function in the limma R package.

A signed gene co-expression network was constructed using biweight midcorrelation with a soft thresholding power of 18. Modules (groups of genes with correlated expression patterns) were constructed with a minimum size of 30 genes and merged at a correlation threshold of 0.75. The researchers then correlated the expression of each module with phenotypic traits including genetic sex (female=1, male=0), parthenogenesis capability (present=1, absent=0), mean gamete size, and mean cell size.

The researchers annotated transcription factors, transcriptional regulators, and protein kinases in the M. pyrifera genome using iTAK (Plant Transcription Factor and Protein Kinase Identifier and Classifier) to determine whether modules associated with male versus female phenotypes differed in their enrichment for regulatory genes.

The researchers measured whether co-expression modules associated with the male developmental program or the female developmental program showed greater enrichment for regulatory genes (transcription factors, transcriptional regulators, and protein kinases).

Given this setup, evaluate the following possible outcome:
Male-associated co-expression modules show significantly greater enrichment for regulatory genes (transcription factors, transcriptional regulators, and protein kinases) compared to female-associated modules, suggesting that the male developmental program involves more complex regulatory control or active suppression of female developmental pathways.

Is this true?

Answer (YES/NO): YES